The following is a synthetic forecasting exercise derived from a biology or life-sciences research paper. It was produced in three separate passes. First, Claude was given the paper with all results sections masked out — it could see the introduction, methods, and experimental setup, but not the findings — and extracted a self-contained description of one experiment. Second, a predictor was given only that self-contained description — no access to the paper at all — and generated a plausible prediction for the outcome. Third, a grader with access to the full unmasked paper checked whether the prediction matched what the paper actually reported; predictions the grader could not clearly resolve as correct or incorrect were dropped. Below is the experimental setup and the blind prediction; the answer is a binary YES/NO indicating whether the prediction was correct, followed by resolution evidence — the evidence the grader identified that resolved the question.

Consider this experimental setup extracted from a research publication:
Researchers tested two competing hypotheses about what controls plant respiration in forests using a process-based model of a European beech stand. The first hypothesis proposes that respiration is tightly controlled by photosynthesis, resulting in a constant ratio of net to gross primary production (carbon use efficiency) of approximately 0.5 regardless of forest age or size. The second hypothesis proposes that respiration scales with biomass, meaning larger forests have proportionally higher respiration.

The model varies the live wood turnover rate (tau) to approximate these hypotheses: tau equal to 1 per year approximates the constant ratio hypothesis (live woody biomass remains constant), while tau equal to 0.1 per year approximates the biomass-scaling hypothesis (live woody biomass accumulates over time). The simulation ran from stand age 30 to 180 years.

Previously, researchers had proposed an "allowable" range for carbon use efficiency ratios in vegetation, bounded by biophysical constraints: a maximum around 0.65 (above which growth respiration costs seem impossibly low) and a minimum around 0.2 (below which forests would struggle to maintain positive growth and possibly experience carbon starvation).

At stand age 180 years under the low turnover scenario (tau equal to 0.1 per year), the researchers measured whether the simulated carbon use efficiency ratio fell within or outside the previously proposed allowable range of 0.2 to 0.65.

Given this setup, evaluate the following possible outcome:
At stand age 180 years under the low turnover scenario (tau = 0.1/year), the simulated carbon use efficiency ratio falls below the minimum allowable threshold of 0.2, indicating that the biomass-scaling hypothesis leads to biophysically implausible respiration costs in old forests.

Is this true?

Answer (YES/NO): YES